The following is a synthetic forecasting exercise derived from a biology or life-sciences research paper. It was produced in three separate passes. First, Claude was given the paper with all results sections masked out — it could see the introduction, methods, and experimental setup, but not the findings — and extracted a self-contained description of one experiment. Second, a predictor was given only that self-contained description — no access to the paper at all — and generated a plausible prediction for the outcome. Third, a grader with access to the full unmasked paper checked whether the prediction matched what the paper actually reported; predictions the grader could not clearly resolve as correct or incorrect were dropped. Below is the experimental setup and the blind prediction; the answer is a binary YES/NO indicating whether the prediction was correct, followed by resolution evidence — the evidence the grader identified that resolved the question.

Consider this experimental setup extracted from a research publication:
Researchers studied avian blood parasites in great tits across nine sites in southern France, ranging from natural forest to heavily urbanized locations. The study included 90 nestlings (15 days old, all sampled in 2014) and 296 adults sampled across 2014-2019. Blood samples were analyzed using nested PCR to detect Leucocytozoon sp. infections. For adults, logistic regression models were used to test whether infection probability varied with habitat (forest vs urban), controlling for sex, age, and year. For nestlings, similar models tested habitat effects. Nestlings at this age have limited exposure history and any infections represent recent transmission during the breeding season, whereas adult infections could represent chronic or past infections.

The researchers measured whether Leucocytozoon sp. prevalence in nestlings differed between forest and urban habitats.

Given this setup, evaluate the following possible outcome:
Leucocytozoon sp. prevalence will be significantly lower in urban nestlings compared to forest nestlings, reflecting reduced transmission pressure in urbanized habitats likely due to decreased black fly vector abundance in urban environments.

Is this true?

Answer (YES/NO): NO